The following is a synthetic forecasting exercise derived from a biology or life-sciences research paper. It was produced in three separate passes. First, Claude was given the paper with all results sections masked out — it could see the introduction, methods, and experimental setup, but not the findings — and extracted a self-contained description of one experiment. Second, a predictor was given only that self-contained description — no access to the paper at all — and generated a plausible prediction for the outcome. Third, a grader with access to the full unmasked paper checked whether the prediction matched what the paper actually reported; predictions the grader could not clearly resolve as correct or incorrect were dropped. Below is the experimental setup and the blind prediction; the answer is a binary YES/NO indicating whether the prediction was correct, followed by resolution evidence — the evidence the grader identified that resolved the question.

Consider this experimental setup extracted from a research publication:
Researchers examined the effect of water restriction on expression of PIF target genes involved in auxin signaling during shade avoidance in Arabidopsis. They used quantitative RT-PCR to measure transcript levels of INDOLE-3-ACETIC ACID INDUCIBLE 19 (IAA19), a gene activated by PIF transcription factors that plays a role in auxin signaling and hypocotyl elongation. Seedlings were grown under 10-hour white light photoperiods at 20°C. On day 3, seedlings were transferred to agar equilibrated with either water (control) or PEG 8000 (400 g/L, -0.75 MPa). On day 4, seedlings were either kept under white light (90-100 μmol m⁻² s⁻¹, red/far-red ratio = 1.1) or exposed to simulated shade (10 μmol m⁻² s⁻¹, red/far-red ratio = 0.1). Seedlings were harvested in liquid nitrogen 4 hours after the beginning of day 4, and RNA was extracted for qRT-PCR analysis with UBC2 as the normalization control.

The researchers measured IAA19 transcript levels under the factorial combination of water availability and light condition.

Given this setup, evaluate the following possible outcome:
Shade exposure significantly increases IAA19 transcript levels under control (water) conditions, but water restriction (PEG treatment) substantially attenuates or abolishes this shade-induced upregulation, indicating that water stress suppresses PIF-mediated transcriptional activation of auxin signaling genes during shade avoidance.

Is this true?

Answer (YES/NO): YES